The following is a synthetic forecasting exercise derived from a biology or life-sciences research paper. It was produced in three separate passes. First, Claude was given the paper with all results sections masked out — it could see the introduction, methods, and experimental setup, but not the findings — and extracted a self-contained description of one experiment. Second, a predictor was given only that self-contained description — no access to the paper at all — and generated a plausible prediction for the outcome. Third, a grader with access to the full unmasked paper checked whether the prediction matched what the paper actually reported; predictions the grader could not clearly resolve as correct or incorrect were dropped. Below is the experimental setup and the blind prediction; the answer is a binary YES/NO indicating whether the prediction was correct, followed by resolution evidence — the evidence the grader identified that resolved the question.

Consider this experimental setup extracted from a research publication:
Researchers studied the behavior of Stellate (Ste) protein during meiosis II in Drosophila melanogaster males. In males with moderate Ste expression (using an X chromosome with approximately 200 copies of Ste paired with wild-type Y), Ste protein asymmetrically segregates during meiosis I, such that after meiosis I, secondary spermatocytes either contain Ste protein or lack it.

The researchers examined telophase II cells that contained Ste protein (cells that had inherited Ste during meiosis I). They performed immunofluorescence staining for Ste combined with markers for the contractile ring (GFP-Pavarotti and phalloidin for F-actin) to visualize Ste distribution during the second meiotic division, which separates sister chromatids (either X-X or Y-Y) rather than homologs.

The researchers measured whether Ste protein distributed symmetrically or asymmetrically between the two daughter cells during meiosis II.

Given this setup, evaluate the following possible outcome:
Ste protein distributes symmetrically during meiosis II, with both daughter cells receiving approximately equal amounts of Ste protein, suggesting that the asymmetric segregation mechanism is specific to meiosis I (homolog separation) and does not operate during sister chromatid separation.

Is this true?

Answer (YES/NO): NO